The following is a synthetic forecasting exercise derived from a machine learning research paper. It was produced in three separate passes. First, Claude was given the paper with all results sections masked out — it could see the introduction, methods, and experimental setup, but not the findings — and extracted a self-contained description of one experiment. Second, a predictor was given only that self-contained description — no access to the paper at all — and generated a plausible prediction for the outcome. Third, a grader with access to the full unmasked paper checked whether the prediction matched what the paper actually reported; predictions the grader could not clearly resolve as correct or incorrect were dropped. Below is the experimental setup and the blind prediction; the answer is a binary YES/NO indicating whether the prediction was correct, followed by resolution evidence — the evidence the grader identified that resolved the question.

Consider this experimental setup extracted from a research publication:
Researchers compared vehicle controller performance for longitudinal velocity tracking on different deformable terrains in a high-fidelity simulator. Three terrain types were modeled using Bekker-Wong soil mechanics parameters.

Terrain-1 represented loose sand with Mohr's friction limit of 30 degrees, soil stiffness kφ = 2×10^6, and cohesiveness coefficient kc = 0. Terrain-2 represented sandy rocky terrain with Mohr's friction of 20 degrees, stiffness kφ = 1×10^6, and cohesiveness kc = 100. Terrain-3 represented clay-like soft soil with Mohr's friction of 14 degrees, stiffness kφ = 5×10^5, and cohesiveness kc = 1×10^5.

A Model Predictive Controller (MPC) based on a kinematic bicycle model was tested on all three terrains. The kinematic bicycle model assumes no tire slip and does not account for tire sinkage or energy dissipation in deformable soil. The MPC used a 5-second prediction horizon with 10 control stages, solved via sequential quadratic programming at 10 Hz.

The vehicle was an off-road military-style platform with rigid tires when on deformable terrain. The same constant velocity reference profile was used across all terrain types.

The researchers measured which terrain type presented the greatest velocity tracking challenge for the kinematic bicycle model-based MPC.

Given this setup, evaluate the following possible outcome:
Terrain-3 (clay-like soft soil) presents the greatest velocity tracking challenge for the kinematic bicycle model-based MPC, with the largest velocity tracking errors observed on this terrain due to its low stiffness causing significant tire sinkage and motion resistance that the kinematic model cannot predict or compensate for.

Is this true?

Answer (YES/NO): NO